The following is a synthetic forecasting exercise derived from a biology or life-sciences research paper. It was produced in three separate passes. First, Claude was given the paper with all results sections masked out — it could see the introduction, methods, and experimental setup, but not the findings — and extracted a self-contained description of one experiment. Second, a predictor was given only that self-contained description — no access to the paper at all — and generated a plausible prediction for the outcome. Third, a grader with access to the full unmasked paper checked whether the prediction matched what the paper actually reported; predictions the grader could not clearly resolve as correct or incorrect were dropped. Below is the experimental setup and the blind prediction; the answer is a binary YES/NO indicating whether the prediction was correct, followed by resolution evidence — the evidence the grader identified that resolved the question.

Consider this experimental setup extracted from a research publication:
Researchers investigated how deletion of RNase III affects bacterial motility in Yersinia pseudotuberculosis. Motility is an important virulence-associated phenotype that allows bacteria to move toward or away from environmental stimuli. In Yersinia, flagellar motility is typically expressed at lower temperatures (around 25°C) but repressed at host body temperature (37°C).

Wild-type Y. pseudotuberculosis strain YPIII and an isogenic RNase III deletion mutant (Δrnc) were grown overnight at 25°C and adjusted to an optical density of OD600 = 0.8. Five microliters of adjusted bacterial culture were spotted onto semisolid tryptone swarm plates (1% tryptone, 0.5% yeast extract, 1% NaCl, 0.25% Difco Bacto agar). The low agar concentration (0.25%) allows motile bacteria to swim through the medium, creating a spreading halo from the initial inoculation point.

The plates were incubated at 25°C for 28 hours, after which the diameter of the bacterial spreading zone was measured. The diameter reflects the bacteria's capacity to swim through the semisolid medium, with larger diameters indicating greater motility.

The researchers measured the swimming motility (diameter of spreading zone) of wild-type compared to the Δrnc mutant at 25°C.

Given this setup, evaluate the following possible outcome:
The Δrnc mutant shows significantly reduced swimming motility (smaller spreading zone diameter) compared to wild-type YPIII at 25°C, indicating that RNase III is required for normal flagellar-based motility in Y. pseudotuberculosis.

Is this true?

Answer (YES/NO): YES